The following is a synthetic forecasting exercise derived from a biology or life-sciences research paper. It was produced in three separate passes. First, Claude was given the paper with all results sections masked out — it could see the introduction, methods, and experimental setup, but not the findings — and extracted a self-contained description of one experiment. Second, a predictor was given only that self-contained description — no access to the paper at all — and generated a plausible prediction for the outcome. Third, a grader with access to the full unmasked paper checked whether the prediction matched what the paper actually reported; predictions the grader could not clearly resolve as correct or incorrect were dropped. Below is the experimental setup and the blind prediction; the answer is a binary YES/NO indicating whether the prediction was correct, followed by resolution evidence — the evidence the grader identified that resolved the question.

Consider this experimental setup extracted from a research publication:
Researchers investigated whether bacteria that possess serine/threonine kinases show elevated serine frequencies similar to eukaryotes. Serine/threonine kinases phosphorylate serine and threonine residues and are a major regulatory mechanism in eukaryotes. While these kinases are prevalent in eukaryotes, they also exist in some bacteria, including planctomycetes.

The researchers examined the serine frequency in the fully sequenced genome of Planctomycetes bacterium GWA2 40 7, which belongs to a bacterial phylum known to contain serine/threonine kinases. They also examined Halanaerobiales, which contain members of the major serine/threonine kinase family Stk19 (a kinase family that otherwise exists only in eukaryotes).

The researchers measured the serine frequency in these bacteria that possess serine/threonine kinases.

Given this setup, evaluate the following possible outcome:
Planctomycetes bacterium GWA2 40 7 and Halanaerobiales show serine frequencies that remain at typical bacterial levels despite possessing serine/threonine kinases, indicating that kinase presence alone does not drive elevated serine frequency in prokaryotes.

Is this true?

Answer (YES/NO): YES